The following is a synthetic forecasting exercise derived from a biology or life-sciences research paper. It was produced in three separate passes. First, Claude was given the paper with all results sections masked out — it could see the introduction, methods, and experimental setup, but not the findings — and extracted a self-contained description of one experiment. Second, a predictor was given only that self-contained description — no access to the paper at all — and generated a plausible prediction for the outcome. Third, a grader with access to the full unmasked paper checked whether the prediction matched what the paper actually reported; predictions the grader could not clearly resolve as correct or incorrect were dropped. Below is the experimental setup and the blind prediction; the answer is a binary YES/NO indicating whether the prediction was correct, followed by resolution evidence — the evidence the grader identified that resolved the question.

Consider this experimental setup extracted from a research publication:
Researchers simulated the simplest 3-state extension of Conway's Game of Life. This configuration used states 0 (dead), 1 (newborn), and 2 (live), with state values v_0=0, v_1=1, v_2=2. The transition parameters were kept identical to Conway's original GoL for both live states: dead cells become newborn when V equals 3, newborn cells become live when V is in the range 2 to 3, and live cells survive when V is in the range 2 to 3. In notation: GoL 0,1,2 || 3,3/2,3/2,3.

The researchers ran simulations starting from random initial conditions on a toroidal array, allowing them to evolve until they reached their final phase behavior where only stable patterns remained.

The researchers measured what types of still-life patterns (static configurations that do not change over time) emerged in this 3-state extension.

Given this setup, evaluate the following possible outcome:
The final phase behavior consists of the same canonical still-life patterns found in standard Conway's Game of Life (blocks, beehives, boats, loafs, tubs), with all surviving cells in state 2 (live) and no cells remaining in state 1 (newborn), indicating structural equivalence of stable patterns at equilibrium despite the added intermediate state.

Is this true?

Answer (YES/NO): NO